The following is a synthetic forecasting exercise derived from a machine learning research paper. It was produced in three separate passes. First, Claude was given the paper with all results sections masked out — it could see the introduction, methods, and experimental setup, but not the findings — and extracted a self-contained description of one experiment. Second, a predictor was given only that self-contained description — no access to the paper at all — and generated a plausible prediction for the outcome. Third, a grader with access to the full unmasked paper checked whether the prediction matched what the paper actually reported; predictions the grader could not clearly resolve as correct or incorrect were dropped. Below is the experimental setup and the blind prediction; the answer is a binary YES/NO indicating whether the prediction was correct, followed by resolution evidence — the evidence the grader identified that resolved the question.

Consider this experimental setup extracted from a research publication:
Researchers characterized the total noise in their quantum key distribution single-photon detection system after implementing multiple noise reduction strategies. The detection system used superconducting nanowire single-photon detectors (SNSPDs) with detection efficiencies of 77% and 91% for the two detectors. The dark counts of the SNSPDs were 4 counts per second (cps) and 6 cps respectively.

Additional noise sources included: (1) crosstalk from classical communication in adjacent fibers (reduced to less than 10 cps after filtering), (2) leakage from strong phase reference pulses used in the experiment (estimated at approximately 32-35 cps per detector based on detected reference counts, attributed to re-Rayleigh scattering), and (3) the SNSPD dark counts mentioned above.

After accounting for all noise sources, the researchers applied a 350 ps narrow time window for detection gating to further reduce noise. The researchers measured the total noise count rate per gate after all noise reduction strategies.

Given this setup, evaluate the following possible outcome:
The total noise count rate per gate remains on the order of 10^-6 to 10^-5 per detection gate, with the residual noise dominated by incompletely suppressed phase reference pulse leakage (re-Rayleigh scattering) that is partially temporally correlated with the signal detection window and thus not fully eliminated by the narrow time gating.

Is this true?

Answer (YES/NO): NO